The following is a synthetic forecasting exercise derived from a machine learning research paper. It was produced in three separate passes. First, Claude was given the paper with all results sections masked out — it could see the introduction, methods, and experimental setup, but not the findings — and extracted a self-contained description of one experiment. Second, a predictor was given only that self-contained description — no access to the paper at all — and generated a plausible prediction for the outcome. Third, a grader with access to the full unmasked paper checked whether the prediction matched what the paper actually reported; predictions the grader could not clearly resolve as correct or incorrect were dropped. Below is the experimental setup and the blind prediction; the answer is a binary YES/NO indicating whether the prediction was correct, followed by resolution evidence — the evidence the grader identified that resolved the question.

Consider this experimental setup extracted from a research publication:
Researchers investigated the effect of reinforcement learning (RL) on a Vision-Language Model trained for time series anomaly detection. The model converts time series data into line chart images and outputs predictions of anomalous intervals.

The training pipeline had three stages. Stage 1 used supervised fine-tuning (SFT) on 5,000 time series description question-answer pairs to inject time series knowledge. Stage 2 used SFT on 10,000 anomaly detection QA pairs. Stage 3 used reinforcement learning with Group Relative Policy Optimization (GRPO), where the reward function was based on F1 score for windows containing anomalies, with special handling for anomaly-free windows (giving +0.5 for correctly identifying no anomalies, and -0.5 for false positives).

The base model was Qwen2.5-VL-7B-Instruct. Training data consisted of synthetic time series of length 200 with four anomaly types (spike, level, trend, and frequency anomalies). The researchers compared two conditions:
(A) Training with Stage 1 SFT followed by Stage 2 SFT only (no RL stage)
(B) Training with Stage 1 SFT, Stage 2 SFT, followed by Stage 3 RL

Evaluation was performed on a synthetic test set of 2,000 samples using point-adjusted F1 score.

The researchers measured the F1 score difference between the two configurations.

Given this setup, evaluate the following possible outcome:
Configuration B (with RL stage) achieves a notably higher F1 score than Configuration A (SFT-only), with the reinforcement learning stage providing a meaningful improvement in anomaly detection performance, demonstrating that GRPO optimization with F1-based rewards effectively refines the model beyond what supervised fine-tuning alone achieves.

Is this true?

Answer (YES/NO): YES